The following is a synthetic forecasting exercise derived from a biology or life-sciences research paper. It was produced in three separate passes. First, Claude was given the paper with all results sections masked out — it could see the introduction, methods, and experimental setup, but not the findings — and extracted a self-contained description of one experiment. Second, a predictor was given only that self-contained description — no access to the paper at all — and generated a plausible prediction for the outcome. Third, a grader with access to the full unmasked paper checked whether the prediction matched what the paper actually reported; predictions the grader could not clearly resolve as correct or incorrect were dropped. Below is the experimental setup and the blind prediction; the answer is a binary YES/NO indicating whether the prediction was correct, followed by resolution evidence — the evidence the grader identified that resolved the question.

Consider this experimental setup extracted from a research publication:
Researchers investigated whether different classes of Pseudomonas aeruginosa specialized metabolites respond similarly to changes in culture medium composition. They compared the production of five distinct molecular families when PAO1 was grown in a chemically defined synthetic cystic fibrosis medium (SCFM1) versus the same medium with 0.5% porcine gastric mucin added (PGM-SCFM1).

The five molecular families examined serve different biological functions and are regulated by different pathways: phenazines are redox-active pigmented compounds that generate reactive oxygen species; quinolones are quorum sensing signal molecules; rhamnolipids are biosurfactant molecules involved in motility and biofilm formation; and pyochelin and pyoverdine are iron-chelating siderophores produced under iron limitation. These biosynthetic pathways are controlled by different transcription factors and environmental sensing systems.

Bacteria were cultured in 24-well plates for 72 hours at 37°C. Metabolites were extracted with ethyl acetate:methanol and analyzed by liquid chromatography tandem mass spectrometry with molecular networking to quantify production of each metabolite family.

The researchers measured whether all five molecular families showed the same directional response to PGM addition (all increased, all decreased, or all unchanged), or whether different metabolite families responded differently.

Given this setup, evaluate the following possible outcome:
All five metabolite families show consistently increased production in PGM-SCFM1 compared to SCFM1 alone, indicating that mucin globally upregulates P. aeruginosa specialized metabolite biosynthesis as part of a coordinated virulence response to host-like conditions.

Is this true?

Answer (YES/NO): NO